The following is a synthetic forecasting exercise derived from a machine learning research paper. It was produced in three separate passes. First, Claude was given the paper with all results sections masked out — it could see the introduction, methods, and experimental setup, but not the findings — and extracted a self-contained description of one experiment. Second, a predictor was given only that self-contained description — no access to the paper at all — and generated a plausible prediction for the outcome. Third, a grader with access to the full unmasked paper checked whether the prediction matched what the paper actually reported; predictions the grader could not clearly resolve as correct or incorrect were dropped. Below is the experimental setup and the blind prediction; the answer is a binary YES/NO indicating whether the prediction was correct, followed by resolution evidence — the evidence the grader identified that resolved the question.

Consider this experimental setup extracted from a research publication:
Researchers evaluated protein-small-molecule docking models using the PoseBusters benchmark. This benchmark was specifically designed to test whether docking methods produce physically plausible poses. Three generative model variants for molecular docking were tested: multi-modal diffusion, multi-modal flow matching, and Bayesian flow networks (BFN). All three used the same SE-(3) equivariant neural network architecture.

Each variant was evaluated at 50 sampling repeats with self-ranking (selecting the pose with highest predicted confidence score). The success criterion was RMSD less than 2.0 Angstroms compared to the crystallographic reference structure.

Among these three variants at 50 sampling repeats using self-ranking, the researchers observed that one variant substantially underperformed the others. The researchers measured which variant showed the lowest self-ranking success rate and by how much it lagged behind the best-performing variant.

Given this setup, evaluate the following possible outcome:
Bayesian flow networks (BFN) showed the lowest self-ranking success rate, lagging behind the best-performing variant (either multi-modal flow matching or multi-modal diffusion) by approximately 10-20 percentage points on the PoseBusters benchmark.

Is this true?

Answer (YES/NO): NO